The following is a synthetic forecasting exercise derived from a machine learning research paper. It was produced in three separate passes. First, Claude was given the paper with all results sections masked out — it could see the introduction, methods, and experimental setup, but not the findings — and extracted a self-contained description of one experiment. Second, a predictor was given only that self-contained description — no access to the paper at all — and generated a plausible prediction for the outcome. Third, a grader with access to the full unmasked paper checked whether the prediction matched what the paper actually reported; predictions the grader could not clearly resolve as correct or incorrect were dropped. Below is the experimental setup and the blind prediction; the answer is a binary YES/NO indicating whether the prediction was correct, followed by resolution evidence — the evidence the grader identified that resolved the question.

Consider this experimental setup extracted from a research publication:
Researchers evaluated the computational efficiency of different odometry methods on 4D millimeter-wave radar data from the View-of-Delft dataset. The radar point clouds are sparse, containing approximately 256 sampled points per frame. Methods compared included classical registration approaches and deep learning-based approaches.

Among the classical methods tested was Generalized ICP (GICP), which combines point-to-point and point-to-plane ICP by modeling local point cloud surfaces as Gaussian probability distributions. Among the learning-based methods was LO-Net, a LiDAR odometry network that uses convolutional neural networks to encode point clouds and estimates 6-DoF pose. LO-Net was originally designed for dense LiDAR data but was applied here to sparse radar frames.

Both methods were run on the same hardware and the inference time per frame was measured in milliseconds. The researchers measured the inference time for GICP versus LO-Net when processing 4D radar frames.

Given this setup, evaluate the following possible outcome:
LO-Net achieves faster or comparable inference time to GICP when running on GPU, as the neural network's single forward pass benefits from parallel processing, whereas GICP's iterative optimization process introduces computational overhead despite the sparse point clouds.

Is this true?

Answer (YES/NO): NO